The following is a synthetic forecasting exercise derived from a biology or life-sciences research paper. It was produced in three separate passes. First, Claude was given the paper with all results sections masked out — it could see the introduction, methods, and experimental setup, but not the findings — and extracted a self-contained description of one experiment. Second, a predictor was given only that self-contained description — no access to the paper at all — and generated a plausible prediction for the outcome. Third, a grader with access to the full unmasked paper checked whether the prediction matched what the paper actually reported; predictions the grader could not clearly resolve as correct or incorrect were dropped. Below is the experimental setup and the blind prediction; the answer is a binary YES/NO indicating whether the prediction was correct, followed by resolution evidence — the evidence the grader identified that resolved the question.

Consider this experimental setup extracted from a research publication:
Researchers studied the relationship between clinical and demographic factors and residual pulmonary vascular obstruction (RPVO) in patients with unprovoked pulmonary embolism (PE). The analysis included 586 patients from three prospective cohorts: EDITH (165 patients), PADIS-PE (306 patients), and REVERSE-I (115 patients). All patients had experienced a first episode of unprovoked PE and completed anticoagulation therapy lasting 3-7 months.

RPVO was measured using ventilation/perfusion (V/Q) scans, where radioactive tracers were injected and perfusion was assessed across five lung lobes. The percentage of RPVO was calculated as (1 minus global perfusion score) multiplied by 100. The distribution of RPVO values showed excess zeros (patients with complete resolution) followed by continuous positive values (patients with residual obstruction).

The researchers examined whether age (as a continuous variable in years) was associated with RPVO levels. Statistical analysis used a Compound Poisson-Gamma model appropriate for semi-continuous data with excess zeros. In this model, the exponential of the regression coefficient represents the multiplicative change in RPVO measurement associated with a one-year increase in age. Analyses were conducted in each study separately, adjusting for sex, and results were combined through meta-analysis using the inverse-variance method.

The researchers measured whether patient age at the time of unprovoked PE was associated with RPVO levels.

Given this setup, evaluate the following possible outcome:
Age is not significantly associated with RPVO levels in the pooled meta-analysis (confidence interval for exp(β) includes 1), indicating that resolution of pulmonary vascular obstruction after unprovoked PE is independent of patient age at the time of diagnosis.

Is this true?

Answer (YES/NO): NO